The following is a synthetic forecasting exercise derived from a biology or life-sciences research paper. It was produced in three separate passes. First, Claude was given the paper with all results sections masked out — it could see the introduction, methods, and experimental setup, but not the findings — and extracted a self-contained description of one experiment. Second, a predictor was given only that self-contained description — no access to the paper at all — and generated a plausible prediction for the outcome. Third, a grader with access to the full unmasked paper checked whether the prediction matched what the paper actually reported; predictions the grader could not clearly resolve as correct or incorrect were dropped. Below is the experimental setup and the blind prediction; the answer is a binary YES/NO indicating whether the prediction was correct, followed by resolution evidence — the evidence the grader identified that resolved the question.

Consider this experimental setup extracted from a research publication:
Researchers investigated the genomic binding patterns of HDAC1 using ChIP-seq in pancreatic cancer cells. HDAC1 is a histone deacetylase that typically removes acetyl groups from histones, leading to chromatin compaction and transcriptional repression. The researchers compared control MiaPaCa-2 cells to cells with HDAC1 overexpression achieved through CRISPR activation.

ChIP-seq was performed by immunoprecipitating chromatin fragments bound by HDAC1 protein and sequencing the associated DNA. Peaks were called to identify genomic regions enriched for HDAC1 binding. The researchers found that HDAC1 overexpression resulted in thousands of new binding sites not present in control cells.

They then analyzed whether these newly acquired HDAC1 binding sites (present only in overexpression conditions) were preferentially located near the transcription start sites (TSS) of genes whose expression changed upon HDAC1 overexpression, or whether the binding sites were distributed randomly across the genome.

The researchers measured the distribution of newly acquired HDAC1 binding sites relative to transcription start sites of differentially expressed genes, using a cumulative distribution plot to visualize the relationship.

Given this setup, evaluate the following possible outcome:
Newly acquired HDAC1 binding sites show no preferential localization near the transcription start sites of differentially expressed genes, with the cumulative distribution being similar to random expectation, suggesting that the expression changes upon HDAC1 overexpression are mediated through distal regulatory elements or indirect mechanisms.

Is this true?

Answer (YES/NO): NO